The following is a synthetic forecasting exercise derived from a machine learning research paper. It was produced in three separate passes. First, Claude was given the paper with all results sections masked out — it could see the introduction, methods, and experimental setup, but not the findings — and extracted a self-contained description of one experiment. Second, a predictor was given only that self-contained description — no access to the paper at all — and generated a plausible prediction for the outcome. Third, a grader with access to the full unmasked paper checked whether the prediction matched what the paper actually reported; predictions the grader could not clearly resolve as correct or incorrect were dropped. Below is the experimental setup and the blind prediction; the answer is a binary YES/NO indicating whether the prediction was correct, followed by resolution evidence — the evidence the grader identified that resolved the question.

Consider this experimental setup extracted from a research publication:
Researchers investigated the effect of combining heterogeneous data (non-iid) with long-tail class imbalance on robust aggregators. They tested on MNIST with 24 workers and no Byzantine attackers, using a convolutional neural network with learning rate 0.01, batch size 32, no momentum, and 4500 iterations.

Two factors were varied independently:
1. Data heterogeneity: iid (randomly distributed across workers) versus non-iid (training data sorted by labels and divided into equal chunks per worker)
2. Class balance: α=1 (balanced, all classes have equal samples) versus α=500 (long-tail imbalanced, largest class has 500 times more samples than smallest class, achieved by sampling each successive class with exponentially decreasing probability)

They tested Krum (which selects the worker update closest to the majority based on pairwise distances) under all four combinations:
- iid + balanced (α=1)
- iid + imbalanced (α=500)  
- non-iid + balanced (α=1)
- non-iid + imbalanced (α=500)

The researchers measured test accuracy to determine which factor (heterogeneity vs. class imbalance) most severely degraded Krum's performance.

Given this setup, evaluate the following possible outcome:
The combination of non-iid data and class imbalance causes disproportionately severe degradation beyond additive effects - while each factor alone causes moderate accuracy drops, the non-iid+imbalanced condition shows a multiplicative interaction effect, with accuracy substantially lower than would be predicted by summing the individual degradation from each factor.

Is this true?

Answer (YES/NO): NO